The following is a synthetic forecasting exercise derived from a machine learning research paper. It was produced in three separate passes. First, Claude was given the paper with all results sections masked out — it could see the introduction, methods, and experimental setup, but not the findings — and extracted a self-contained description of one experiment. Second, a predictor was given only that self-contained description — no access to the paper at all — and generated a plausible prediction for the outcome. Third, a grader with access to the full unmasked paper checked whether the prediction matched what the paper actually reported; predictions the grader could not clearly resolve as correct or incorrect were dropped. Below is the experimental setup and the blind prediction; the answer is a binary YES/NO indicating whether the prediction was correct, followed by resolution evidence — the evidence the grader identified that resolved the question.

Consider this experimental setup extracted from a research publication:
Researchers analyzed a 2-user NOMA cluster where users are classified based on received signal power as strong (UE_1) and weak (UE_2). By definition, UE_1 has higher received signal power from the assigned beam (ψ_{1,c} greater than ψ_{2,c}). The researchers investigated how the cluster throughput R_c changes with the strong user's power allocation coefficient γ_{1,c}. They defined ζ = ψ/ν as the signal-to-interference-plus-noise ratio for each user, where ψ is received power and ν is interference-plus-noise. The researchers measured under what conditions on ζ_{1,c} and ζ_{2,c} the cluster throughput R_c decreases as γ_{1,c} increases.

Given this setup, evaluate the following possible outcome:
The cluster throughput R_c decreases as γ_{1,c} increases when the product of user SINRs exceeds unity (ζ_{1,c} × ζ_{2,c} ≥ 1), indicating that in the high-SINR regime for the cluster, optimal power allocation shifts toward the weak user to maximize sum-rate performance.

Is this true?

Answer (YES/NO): NO